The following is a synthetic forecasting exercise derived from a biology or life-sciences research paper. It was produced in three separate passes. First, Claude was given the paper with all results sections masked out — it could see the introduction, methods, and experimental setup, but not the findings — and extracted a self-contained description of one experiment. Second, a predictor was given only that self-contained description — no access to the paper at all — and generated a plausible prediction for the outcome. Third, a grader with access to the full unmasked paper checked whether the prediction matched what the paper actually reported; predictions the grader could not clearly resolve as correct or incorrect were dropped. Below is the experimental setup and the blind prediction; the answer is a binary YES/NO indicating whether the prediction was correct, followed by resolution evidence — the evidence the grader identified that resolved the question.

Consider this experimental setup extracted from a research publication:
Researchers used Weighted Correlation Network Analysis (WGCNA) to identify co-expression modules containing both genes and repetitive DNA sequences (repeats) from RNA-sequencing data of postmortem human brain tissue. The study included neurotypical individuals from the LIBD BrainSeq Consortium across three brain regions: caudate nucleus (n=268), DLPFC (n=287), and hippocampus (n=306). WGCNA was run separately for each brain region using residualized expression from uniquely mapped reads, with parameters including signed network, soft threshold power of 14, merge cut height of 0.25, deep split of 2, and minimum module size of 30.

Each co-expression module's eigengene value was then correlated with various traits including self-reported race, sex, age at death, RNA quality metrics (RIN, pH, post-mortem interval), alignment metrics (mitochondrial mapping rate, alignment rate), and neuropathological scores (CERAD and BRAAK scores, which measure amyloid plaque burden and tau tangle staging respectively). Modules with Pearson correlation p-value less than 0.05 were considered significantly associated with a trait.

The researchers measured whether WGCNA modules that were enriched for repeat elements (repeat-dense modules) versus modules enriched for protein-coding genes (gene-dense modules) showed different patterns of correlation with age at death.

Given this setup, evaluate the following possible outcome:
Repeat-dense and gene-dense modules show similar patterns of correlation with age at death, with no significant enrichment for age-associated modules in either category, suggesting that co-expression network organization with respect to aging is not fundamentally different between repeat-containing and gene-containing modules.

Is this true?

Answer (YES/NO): NO